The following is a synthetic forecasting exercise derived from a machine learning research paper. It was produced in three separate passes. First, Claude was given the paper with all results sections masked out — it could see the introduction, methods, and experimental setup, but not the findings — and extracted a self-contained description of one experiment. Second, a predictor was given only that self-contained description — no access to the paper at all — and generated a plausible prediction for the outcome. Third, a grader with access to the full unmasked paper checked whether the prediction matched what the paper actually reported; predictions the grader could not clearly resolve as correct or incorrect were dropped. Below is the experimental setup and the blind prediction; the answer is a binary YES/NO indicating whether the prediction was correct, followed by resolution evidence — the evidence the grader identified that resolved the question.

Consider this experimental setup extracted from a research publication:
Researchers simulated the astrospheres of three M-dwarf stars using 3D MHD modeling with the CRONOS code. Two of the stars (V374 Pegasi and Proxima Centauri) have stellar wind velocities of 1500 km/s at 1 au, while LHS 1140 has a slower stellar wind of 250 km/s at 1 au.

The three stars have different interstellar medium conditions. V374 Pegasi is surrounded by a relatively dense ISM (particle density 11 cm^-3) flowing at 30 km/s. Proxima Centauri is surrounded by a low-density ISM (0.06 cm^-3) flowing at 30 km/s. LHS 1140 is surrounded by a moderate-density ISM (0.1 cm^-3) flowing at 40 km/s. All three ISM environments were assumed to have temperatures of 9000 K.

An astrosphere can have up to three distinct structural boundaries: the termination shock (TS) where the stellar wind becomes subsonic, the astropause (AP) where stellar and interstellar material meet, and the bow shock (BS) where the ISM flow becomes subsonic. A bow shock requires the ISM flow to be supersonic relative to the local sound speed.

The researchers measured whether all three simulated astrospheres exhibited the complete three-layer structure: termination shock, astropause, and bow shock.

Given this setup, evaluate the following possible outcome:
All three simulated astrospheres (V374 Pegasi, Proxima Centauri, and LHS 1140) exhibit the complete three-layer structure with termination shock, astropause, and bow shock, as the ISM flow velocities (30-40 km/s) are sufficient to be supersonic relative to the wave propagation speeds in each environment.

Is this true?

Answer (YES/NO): NO